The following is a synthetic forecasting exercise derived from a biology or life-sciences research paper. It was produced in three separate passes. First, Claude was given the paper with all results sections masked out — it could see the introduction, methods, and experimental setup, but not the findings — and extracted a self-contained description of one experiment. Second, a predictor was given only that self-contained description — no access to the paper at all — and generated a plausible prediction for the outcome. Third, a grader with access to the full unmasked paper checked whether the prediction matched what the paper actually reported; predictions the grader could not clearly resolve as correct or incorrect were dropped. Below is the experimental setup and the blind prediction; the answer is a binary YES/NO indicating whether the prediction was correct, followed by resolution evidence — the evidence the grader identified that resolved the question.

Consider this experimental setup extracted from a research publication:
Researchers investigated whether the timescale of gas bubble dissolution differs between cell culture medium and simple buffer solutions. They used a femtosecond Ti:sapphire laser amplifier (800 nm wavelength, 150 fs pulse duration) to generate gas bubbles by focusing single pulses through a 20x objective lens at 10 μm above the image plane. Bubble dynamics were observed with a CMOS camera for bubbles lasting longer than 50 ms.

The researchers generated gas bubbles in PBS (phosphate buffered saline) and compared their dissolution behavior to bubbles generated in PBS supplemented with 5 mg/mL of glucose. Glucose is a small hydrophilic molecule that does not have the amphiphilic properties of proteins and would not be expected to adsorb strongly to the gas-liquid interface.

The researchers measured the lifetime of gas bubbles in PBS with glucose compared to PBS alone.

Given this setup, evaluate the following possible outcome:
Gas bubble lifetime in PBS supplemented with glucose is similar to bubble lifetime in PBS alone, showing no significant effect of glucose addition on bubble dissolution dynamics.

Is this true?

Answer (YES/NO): YES